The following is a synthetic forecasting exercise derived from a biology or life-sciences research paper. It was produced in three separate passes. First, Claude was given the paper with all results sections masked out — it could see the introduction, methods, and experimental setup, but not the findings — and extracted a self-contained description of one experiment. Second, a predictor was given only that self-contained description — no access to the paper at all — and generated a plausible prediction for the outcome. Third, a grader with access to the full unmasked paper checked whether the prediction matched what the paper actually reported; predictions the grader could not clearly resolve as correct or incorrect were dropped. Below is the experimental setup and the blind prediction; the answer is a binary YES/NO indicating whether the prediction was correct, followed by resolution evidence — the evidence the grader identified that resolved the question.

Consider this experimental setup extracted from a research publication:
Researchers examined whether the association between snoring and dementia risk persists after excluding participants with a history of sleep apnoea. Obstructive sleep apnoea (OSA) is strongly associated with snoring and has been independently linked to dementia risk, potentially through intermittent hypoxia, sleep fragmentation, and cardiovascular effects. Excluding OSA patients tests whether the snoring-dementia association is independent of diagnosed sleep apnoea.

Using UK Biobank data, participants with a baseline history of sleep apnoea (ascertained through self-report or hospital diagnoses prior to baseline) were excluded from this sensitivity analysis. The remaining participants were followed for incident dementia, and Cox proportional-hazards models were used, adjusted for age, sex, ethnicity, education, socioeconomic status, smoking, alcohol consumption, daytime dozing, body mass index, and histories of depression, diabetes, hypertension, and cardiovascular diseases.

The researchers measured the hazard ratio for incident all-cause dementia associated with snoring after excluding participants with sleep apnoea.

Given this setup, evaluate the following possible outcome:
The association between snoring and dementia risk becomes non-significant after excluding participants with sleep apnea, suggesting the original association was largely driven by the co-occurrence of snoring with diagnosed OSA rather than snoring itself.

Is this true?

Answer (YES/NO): NO